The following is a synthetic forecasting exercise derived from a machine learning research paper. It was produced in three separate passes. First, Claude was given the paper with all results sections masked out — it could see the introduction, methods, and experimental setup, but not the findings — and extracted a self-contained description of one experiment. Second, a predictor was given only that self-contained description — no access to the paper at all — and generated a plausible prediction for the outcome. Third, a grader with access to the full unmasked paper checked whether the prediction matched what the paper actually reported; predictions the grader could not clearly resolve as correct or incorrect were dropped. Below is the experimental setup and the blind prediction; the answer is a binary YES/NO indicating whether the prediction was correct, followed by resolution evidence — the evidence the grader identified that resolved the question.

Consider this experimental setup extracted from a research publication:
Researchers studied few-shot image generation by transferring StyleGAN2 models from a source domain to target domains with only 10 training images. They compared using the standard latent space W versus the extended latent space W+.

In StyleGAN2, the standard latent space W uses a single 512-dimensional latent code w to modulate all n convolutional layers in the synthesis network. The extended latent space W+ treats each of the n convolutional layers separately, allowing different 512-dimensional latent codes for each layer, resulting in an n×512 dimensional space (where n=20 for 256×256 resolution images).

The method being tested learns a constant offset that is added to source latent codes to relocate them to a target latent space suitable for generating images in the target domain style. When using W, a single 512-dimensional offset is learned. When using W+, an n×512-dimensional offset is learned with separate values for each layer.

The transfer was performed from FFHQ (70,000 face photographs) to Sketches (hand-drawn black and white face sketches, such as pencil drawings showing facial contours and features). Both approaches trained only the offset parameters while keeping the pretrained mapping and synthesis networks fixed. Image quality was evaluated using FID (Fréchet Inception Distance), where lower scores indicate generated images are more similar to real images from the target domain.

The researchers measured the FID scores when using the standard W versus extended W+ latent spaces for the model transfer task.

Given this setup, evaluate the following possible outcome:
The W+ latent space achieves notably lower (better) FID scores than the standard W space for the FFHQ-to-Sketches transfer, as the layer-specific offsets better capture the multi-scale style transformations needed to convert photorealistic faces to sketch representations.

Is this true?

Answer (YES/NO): YES